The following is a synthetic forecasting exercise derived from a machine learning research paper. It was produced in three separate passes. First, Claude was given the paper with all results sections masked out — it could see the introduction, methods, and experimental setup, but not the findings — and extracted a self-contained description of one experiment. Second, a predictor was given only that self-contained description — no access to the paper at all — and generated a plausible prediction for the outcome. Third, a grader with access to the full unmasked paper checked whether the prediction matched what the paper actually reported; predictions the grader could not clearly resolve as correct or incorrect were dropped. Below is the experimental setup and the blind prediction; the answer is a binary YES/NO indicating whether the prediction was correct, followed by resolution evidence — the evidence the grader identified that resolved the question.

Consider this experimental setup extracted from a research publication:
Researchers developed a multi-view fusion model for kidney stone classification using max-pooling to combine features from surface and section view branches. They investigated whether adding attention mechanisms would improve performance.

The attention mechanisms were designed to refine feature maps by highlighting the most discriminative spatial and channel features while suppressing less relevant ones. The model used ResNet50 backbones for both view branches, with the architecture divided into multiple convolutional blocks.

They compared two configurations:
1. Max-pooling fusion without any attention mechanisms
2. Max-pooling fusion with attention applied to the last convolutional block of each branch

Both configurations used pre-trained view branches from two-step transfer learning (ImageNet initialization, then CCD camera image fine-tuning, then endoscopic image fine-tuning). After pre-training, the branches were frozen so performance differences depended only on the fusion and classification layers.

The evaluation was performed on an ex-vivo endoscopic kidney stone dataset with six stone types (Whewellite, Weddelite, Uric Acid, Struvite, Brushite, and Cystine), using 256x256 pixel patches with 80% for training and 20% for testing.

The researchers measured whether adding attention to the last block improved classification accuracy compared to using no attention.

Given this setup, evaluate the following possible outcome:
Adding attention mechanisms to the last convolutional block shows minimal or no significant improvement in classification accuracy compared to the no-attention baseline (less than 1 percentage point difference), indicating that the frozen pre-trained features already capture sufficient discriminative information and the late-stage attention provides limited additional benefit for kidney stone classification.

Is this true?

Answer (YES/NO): NO